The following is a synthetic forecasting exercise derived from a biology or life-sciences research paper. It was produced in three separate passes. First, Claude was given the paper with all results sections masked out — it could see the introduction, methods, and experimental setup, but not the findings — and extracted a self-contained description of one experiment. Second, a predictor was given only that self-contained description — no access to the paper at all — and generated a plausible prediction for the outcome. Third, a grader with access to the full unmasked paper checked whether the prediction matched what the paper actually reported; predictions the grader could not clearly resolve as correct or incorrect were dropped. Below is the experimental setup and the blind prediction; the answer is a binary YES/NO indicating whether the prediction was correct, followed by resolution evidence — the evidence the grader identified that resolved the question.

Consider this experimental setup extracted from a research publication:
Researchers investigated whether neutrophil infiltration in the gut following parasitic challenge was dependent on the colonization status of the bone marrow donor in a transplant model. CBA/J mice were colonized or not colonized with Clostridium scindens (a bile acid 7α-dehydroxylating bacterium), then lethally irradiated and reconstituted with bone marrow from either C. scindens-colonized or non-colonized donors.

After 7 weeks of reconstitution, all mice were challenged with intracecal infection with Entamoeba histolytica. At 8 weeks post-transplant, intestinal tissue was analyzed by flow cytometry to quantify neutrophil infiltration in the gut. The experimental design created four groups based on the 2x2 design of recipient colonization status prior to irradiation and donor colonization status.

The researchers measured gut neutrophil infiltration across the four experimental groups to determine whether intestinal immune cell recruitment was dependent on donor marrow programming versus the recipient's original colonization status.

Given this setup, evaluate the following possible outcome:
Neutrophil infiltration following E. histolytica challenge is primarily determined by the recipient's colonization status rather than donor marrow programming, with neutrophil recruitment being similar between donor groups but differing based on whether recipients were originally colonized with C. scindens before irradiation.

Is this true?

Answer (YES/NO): NO